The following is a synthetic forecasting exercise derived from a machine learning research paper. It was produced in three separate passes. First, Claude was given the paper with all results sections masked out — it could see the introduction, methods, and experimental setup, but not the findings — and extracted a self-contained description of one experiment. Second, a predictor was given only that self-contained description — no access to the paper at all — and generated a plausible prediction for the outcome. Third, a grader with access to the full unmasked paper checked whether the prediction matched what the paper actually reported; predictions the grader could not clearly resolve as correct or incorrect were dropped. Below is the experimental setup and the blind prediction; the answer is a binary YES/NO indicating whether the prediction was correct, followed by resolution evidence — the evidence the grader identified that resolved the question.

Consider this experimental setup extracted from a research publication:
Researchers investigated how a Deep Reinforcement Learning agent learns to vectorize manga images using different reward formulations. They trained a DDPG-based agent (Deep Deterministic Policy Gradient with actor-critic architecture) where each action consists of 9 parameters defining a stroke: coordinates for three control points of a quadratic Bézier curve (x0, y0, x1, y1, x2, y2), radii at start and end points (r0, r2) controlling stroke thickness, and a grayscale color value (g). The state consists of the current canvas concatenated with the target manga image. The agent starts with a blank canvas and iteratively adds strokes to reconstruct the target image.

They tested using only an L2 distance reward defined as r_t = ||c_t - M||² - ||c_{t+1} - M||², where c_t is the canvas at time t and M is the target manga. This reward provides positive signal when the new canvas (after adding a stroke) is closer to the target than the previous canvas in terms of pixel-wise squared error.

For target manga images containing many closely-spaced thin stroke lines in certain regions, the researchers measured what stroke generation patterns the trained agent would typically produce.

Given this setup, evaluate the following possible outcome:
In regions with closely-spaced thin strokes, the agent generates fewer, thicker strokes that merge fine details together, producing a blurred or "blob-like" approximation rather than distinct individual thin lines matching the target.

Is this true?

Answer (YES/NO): YES